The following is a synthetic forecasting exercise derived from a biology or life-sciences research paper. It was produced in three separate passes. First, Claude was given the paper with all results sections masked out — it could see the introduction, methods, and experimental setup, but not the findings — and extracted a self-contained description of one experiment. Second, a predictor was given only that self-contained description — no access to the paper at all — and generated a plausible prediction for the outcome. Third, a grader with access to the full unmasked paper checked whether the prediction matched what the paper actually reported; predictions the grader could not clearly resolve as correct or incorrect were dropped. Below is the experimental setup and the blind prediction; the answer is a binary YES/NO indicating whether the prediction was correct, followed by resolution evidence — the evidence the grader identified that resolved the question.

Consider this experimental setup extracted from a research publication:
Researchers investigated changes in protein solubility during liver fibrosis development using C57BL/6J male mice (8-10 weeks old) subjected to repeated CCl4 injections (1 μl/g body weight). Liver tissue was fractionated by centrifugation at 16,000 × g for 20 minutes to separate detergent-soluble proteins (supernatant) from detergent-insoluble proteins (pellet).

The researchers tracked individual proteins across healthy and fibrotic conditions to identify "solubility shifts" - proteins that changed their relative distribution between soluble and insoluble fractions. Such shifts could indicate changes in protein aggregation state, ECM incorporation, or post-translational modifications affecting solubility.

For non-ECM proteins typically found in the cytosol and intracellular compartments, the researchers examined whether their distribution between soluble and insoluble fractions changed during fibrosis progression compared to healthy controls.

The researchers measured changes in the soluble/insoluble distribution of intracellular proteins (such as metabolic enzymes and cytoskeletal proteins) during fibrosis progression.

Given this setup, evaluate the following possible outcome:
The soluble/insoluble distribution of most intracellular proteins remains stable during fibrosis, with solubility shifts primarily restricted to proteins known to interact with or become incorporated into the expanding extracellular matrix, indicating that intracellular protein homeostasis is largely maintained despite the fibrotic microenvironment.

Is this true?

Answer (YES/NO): YES